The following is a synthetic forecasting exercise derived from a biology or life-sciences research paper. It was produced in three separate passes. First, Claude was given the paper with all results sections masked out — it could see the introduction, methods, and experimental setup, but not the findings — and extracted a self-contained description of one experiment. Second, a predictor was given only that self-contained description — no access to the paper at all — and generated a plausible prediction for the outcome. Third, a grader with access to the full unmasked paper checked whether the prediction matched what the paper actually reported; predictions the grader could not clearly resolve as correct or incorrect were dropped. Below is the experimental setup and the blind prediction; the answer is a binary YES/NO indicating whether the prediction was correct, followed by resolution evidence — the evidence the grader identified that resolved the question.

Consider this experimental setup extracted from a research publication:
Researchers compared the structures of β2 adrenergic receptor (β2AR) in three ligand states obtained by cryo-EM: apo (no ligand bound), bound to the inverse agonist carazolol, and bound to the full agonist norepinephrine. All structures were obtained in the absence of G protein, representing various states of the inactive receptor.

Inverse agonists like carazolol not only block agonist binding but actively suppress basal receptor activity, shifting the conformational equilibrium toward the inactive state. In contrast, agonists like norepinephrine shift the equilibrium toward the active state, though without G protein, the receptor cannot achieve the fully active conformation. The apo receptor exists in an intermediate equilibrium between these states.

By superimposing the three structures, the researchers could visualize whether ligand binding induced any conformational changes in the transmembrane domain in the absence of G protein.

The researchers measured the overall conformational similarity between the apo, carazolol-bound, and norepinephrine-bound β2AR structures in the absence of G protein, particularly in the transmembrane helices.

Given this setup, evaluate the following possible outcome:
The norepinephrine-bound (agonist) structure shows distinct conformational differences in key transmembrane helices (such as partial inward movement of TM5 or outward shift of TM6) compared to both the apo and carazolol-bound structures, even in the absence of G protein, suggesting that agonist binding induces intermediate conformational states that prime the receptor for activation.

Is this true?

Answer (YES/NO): NO